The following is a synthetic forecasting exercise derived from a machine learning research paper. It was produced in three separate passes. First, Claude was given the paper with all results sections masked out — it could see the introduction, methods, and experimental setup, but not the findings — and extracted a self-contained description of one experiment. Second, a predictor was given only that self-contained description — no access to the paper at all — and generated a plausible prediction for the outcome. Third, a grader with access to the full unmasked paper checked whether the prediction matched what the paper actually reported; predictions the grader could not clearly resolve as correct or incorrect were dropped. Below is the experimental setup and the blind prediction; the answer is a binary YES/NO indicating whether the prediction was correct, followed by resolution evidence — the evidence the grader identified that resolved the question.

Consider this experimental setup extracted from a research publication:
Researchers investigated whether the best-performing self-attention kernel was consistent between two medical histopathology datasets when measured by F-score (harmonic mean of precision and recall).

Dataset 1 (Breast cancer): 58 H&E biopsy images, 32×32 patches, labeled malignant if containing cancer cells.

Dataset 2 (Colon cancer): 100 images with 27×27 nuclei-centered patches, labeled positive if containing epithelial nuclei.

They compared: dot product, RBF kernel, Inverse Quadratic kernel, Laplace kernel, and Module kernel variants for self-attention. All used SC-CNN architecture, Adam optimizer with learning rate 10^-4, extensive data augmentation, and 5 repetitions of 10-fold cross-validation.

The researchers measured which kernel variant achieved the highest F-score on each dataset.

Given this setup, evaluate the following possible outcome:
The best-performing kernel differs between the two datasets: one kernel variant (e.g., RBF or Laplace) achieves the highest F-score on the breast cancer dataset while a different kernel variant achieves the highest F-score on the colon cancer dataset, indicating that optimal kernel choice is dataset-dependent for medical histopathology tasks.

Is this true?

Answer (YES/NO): YES